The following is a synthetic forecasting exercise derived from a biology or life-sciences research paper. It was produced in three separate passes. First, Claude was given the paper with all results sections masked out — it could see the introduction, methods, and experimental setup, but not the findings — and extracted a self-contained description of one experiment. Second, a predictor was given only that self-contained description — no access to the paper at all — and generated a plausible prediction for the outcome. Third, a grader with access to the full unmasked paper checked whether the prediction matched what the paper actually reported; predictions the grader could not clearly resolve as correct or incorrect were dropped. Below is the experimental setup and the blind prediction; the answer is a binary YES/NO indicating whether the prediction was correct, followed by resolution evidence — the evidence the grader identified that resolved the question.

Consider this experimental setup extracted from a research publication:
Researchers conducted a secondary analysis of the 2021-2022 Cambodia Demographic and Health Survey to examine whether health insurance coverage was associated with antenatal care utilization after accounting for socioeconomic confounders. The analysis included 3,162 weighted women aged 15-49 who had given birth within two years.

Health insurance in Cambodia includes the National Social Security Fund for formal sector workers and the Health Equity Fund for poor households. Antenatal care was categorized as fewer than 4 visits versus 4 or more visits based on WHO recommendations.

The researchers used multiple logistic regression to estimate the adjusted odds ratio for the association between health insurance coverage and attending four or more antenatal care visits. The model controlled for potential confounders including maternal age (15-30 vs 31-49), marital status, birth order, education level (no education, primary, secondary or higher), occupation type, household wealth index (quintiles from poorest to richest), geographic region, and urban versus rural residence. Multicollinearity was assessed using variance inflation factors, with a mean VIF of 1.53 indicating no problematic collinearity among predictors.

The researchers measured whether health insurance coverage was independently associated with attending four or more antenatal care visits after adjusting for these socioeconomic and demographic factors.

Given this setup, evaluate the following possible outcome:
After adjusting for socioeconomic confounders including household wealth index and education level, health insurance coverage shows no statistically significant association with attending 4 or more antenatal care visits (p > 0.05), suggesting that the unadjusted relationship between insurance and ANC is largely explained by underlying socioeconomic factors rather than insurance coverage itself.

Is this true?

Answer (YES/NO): NO